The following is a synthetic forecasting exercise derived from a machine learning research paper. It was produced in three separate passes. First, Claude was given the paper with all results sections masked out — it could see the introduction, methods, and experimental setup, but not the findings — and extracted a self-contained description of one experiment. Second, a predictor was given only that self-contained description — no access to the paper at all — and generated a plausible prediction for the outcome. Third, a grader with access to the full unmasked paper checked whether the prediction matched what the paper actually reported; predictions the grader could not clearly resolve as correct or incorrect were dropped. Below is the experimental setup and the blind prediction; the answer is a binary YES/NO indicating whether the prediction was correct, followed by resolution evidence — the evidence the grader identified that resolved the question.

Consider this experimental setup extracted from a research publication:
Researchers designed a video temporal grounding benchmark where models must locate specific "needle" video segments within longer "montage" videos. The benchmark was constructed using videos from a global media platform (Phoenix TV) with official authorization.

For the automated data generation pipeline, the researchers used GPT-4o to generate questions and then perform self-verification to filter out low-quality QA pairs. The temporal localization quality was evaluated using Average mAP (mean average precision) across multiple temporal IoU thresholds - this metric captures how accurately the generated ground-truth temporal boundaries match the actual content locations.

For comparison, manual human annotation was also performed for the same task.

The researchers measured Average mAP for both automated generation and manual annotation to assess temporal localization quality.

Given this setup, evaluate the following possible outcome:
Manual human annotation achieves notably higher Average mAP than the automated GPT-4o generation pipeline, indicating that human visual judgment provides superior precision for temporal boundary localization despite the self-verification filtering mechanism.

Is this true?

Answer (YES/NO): NO